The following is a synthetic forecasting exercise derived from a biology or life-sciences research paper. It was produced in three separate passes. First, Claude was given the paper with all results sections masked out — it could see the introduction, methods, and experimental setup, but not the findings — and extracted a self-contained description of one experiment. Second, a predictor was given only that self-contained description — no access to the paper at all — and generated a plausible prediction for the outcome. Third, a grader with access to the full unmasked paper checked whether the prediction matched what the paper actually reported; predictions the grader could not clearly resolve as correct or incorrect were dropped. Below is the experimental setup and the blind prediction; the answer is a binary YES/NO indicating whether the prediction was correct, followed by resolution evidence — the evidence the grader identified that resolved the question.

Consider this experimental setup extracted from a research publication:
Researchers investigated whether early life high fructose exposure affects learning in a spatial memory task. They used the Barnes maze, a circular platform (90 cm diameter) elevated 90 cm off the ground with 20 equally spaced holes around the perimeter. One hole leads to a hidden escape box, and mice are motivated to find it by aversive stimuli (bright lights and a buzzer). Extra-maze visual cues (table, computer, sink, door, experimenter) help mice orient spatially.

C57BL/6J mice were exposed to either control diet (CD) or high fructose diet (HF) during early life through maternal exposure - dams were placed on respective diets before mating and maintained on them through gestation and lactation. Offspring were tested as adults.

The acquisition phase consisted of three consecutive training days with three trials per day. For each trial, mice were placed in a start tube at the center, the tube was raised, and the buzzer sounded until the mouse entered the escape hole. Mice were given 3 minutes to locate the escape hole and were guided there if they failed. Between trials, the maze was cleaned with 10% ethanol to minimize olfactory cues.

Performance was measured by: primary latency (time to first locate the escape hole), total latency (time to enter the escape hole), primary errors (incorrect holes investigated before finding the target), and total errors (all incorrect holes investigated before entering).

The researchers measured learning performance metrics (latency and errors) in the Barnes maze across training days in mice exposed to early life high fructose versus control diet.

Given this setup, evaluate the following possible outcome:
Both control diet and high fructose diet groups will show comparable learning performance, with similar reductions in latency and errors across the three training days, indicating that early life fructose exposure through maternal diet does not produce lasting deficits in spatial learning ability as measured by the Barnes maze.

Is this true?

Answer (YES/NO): YES